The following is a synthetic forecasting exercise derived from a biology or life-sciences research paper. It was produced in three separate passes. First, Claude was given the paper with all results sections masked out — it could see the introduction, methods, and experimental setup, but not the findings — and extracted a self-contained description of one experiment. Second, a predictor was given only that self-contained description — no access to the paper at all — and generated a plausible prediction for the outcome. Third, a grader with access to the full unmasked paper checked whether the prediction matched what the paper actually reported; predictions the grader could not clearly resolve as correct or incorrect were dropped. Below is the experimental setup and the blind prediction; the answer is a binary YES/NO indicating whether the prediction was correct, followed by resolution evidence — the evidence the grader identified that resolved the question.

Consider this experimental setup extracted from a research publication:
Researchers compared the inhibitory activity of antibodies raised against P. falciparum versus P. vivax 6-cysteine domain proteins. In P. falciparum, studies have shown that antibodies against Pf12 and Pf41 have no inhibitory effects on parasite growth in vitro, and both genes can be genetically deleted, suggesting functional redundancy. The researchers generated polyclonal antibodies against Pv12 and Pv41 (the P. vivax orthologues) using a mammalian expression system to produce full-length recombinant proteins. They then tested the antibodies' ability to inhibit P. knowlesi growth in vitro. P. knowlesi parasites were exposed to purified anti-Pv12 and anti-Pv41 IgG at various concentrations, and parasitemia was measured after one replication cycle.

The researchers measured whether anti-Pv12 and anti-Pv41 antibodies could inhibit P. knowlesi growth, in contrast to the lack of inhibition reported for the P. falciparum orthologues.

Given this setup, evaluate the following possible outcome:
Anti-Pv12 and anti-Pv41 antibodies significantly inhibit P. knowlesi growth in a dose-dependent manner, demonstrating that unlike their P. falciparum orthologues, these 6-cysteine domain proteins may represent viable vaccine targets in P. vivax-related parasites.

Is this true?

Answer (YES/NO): YES